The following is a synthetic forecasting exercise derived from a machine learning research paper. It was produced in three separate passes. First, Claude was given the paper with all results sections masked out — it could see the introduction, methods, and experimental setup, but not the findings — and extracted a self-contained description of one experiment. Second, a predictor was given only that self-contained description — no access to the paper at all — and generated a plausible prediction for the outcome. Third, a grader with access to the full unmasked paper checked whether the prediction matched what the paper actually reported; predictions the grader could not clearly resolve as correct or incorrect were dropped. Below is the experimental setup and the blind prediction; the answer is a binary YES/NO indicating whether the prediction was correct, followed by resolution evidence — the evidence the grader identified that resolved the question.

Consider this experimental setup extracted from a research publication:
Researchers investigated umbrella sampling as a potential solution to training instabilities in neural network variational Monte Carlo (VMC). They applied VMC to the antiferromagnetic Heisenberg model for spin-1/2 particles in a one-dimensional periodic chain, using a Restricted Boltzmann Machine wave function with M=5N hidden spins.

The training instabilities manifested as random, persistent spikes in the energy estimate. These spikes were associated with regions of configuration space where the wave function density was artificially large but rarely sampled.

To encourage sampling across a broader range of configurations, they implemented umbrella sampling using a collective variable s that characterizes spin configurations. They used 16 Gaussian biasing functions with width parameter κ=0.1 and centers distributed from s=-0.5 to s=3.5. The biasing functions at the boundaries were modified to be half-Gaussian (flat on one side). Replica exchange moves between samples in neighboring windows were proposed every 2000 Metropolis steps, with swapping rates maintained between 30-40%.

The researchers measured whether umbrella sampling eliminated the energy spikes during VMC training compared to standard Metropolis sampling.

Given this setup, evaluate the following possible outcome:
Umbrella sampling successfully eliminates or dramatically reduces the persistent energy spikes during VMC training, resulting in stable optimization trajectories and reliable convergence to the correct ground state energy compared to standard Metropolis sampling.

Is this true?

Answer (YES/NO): NO